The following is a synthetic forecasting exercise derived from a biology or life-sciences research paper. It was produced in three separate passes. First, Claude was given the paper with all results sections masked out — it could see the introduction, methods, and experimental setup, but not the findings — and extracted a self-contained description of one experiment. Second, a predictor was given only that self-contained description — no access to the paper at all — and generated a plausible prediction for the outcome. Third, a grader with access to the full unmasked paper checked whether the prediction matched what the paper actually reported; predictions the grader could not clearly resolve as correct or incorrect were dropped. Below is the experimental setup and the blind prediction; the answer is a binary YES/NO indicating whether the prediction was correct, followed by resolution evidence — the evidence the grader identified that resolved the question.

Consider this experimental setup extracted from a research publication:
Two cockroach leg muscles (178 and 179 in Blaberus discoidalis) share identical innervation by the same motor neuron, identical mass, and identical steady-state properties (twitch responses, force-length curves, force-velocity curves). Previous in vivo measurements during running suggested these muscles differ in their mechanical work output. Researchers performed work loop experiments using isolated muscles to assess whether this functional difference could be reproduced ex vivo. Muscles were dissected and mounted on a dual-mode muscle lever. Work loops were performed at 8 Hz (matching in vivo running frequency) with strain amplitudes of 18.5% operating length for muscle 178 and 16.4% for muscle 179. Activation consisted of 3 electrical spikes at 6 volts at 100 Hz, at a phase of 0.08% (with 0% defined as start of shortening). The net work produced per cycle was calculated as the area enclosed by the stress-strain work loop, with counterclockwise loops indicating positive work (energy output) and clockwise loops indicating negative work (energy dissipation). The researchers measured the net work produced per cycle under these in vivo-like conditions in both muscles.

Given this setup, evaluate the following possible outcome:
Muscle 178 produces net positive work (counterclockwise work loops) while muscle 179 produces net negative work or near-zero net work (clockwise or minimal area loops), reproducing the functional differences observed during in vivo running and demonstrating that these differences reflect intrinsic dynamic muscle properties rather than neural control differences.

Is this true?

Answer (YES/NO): NO